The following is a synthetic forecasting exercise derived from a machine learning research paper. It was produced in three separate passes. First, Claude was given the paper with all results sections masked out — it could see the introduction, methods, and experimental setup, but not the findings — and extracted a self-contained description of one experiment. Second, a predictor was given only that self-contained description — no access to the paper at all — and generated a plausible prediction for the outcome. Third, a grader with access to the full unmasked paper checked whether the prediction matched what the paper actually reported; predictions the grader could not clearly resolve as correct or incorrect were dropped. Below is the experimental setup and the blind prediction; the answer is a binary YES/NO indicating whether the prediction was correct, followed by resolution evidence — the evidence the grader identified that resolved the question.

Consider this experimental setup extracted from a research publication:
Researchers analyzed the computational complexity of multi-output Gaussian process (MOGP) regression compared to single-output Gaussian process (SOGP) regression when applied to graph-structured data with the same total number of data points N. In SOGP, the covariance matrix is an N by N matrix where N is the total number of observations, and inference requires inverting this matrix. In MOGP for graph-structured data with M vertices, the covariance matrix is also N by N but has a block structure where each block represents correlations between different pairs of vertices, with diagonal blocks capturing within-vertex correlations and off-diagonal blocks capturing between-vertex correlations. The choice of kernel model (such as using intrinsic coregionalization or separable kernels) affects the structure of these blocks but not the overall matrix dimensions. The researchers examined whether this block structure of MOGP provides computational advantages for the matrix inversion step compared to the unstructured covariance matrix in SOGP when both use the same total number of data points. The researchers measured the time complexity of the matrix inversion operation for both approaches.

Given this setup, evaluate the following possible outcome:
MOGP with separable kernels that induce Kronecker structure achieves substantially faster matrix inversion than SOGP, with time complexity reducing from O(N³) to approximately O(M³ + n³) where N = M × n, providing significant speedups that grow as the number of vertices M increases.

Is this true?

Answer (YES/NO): NO